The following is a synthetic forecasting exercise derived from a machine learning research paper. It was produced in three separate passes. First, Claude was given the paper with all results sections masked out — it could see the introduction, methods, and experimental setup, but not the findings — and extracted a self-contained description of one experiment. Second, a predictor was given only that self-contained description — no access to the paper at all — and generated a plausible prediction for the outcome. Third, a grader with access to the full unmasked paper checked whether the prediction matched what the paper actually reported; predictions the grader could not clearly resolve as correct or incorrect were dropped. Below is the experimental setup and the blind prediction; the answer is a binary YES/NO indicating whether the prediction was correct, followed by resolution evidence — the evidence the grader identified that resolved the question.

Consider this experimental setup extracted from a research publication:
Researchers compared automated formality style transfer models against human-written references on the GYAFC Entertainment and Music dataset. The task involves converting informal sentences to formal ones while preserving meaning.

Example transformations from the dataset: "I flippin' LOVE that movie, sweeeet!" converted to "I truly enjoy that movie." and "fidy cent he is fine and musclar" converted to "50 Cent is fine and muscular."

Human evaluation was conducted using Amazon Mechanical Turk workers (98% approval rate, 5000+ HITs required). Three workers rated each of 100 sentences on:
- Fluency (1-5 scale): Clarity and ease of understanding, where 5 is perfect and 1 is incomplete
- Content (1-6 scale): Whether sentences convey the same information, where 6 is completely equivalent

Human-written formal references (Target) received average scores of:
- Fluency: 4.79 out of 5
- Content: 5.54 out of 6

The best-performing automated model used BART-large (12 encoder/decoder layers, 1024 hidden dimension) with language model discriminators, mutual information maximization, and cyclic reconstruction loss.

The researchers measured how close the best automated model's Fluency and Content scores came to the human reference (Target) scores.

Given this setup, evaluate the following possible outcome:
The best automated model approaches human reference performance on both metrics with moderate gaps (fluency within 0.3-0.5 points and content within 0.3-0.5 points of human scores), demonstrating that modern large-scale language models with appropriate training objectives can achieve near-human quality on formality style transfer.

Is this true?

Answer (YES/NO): NO